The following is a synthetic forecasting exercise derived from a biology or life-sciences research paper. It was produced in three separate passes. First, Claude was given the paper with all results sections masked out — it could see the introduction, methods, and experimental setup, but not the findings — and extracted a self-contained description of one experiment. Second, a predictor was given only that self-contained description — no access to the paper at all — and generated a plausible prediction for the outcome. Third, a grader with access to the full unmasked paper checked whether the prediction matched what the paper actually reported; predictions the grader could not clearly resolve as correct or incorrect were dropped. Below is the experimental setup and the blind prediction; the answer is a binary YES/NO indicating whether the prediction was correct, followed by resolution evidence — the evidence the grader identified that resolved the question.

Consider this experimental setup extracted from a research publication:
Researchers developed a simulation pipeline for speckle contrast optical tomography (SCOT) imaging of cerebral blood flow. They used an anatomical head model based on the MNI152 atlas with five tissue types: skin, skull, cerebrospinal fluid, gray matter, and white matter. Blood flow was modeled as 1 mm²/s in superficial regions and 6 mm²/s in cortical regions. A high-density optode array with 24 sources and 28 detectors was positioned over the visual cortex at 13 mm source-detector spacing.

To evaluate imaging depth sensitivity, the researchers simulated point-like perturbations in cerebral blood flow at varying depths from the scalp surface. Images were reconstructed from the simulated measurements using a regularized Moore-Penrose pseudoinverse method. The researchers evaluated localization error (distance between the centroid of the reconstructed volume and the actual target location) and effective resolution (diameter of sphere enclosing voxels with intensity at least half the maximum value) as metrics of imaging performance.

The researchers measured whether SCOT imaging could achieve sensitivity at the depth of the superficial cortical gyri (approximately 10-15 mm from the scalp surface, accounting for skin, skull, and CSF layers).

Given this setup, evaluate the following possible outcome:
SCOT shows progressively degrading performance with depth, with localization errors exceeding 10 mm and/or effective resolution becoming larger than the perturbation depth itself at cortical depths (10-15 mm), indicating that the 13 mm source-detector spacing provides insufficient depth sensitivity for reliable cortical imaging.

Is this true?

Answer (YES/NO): NO